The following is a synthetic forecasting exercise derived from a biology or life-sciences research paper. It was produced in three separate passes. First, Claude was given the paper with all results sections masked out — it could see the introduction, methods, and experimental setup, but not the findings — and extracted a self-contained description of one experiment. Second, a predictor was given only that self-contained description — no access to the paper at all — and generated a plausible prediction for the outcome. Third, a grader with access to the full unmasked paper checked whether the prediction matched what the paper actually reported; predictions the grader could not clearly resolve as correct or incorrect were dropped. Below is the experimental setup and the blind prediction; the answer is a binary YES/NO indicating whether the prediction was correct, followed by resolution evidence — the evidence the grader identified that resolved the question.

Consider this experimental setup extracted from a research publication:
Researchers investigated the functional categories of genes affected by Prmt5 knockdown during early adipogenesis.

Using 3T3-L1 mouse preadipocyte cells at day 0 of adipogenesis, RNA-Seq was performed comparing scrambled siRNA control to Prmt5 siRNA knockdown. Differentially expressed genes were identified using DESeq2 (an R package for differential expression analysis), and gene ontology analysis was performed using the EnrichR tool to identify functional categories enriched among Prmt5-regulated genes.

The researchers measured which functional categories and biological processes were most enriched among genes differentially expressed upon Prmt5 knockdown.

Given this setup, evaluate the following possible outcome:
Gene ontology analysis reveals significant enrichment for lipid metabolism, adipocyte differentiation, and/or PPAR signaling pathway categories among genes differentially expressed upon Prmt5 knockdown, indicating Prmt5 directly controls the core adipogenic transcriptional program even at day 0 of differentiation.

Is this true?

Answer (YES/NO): NO